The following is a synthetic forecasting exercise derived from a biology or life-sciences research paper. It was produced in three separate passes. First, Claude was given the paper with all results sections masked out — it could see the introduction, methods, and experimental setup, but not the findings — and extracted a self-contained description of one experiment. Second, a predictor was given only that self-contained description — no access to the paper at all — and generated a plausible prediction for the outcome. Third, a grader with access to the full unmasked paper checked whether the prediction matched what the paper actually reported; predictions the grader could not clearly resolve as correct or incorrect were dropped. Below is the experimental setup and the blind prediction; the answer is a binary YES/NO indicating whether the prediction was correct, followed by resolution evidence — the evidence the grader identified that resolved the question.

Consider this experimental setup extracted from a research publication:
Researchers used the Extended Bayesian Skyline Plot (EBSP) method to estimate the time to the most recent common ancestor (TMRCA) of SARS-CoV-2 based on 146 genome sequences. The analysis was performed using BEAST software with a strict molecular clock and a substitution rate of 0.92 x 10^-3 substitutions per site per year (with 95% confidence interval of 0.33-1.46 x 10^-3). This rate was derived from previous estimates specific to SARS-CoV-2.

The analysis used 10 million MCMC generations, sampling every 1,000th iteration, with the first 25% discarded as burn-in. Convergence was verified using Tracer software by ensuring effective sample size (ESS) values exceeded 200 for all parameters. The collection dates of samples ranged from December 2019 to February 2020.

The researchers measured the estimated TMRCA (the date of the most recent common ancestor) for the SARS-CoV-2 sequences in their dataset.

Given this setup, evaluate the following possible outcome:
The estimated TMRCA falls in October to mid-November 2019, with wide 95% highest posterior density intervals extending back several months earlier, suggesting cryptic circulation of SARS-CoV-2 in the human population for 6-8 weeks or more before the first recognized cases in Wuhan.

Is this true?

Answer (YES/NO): NO